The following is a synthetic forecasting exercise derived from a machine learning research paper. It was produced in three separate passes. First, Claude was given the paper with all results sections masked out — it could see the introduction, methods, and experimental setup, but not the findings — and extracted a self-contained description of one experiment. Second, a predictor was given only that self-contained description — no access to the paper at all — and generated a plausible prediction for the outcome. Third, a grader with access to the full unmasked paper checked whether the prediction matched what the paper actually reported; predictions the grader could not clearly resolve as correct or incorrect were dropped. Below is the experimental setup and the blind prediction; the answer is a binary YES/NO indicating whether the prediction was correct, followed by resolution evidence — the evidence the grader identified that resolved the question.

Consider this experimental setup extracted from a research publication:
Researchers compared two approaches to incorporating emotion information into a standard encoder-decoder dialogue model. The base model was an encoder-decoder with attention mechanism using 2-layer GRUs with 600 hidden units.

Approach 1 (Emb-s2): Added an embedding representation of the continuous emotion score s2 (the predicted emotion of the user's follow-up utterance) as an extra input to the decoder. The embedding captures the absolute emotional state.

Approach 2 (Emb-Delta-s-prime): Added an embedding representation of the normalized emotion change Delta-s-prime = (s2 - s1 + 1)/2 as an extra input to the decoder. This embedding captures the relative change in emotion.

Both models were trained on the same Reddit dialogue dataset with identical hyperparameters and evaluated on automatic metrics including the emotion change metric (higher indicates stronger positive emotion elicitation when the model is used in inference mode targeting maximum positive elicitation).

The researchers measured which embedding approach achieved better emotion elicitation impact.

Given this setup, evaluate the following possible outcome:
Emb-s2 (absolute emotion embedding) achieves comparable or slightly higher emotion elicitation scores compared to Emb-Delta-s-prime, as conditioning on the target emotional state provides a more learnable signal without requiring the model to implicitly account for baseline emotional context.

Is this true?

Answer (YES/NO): YES